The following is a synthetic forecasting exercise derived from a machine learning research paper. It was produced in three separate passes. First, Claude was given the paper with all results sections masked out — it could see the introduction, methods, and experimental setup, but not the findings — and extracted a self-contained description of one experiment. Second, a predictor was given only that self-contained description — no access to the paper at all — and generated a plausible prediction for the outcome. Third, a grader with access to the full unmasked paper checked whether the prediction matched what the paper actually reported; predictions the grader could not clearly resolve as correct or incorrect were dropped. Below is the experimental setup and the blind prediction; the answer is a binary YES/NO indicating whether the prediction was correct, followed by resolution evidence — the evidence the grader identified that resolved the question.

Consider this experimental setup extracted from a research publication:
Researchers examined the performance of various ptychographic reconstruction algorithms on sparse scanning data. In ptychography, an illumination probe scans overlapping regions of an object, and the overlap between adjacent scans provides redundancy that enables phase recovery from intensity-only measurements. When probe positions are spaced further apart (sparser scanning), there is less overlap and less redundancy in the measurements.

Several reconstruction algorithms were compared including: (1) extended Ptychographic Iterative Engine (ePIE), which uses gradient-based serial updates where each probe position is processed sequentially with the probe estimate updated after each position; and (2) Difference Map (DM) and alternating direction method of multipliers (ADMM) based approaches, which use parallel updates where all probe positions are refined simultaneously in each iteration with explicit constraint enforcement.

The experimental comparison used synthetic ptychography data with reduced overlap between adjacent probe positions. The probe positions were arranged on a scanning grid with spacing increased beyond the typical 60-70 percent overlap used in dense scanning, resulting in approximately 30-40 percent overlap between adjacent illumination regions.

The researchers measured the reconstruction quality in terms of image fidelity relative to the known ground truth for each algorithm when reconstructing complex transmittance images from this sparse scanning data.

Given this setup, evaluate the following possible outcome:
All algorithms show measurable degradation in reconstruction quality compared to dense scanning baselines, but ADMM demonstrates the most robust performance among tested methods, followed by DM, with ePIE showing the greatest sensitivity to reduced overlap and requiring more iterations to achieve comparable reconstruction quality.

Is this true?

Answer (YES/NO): NO